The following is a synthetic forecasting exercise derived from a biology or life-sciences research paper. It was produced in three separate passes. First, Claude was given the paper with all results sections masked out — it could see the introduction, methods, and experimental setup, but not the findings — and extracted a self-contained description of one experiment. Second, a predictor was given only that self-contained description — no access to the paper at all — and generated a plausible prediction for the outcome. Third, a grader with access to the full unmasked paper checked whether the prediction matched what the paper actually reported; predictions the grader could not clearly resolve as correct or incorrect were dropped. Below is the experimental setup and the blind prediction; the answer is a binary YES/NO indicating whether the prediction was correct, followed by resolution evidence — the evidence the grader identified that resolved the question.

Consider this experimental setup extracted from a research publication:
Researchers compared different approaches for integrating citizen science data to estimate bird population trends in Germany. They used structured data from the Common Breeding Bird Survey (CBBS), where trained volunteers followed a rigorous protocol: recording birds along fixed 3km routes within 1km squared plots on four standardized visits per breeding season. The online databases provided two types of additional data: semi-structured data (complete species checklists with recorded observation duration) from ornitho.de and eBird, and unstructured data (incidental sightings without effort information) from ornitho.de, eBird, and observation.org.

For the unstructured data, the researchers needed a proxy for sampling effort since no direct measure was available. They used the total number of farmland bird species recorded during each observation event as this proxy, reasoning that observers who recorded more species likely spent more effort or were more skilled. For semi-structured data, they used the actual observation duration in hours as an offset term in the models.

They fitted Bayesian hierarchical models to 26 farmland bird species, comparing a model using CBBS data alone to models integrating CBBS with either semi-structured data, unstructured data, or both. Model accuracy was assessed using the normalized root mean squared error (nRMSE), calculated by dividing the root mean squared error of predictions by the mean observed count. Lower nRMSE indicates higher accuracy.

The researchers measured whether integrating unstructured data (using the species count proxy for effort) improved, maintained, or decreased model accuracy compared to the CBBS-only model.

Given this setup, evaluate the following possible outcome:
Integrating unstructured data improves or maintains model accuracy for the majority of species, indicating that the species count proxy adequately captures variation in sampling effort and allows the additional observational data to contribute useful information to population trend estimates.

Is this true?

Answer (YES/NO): NO